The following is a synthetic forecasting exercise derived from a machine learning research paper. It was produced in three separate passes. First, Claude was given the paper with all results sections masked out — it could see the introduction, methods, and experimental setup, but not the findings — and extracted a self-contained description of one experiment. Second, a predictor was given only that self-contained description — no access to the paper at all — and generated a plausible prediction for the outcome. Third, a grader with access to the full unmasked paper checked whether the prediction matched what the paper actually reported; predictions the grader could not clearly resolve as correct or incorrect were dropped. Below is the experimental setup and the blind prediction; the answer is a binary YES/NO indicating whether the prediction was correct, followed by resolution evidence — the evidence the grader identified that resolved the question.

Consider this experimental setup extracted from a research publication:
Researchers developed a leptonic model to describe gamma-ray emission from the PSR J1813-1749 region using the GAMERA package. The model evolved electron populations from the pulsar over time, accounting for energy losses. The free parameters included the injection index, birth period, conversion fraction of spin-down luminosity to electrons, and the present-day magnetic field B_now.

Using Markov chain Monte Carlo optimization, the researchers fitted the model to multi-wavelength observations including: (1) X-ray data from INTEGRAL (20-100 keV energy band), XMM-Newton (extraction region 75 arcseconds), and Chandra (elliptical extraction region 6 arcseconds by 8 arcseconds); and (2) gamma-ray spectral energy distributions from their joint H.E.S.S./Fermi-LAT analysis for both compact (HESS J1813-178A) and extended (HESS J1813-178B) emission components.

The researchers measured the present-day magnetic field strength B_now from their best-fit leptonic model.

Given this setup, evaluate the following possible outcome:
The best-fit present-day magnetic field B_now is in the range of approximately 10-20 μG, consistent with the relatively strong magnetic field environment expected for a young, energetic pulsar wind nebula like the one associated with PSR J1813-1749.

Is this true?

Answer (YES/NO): YES